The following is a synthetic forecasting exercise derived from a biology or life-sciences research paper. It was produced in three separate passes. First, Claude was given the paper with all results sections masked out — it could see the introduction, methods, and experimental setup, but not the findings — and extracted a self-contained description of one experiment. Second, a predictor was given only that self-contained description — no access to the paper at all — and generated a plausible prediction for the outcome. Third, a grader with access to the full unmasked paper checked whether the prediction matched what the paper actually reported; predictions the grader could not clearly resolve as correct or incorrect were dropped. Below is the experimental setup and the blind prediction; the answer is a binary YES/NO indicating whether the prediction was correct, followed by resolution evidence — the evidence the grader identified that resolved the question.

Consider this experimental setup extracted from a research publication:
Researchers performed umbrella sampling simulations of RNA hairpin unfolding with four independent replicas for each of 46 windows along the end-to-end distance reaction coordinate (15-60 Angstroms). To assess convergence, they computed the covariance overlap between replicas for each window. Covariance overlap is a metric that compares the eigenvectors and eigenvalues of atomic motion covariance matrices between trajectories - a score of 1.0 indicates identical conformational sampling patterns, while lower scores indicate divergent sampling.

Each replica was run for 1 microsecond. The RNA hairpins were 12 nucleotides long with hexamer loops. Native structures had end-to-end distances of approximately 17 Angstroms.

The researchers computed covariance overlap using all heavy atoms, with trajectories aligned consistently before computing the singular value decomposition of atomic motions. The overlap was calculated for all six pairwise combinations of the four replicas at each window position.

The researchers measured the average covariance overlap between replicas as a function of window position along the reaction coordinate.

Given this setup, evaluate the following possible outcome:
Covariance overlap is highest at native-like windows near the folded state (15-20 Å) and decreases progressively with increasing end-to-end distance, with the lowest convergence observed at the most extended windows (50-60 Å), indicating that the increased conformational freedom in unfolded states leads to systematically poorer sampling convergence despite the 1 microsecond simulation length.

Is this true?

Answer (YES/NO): NO